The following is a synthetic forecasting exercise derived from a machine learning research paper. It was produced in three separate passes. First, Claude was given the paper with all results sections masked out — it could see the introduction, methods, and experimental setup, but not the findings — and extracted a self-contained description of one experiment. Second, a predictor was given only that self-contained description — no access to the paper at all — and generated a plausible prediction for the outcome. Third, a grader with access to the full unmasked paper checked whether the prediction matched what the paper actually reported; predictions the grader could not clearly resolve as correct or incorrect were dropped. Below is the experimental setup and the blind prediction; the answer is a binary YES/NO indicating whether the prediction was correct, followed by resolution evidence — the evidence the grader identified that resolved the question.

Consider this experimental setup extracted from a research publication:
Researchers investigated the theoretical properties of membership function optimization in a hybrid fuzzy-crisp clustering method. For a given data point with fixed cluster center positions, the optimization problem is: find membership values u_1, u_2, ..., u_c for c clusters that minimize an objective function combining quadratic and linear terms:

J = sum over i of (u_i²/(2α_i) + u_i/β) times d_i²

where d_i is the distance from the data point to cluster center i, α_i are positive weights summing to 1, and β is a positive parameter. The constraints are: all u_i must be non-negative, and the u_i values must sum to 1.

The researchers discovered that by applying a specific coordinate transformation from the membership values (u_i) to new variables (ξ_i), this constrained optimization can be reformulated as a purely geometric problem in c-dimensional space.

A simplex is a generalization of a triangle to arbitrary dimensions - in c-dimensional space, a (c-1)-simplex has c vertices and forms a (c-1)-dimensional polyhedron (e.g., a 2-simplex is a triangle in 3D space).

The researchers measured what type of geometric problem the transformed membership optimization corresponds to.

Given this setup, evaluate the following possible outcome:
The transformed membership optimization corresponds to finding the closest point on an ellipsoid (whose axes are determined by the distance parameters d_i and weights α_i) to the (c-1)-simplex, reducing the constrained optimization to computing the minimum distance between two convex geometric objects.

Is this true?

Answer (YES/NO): NO